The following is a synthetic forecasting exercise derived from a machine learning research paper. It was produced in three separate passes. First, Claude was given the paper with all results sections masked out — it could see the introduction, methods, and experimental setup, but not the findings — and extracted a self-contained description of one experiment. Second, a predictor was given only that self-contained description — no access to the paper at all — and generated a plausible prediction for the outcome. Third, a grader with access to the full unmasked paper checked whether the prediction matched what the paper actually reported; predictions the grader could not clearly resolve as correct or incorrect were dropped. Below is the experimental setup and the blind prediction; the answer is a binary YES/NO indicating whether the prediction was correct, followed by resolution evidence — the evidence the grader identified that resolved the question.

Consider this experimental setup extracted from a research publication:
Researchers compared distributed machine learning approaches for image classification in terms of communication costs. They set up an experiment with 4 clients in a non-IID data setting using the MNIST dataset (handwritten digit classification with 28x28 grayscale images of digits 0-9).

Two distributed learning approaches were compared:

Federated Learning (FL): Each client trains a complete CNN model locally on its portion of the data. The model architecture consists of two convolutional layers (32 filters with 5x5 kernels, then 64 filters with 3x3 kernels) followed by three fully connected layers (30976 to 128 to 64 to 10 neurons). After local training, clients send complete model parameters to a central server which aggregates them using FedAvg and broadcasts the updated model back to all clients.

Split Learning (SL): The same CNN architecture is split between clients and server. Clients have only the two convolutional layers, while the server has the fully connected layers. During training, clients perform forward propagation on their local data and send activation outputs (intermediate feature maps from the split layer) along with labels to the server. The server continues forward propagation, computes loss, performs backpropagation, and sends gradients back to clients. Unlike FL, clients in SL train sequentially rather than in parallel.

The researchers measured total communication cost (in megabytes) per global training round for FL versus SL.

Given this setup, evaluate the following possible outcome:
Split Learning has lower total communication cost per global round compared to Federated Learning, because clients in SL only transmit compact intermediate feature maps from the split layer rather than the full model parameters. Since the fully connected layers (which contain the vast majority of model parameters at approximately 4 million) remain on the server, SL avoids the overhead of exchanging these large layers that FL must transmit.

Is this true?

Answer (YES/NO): NO